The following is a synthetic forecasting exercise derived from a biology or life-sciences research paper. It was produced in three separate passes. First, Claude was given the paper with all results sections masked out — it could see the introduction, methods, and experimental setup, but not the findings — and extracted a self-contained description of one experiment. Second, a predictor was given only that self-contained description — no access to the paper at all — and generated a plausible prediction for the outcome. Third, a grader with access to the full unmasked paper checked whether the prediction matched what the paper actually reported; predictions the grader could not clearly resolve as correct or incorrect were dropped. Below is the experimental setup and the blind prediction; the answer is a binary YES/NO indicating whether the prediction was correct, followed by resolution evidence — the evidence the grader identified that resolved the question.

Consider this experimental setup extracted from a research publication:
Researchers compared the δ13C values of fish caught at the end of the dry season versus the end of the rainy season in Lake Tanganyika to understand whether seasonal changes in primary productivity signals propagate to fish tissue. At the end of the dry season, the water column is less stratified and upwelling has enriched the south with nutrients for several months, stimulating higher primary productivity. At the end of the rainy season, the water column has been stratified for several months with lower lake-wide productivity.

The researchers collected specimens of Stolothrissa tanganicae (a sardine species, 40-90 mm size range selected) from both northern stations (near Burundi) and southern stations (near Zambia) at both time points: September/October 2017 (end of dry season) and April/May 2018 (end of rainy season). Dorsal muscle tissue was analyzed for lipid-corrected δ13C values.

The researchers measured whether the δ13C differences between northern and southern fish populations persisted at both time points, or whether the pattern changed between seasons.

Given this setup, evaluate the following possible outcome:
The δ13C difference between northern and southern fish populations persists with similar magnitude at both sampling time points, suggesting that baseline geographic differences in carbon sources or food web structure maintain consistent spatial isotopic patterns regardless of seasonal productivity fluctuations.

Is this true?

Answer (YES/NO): NO